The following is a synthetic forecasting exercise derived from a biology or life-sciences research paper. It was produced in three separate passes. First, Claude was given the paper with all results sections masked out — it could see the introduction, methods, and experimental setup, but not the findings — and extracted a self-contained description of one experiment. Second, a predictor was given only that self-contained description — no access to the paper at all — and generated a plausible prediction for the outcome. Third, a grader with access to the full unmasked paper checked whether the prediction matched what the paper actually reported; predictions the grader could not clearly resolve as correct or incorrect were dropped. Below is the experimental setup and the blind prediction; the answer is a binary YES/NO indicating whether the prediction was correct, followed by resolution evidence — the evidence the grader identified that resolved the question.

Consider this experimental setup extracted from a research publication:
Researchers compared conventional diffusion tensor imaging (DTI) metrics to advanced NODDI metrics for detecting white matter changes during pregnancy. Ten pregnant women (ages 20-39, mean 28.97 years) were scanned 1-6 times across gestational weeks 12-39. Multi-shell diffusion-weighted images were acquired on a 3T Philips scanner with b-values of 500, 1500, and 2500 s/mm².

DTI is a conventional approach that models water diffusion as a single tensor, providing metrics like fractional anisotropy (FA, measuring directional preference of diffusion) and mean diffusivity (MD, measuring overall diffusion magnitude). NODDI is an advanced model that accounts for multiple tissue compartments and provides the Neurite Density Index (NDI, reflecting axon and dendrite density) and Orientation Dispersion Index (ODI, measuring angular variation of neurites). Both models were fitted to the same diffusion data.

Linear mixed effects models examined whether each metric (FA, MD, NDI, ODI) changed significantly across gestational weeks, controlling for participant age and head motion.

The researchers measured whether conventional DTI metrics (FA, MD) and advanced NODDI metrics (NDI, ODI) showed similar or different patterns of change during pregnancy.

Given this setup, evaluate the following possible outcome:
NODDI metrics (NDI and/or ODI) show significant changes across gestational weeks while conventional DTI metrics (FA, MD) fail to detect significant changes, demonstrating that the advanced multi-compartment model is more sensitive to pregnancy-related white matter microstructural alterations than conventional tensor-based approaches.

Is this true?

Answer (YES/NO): NO